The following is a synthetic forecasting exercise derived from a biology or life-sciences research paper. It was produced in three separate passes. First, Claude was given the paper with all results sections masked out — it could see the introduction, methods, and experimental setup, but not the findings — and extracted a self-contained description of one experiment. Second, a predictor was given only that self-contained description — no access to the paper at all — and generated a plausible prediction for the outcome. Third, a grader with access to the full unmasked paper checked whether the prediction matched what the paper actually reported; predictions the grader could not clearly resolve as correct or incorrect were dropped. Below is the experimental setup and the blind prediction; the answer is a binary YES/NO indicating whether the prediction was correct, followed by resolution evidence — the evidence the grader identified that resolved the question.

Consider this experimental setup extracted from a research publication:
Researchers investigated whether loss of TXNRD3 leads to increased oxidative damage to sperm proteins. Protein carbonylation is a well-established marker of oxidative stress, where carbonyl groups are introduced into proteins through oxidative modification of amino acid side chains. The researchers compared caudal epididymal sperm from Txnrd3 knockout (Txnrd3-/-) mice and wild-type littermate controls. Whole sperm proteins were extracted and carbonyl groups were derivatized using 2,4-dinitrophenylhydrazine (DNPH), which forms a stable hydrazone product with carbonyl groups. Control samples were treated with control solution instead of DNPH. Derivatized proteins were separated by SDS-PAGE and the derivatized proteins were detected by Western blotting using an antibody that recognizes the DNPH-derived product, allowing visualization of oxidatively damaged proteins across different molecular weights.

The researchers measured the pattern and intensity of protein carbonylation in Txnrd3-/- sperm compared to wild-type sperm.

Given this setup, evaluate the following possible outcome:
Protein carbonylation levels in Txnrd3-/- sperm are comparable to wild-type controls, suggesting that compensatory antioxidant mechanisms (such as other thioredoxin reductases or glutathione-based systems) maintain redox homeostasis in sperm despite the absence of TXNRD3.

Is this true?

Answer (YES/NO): NO